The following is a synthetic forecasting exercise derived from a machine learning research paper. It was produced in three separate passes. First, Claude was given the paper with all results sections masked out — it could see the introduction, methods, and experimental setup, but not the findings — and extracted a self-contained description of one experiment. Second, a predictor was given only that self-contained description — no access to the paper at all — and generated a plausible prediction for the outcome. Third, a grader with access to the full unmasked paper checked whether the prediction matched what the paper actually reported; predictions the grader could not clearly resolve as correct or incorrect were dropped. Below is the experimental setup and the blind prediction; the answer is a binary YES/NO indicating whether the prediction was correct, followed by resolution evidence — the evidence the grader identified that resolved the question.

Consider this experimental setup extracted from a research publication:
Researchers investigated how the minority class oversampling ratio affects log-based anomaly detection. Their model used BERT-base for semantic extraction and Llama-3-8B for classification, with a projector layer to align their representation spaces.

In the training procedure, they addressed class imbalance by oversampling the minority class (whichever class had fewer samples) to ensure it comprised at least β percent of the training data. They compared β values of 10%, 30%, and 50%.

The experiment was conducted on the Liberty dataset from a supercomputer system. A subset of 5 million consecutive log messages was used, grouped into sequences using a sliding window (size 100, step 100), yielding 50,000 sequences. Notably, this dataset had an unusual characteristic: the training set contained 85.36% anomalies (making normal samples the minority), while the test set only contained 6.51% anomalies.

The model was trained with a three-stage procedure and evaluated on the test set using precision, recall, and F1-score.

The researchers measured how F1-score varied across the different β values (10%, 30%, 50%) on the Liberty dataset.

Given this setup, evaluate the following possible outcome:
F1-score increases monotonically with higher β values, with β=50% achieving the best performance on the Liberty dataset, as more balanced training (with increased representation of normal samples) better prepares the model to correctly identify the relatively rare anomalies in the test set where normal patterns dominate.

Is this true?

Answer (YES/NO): NO